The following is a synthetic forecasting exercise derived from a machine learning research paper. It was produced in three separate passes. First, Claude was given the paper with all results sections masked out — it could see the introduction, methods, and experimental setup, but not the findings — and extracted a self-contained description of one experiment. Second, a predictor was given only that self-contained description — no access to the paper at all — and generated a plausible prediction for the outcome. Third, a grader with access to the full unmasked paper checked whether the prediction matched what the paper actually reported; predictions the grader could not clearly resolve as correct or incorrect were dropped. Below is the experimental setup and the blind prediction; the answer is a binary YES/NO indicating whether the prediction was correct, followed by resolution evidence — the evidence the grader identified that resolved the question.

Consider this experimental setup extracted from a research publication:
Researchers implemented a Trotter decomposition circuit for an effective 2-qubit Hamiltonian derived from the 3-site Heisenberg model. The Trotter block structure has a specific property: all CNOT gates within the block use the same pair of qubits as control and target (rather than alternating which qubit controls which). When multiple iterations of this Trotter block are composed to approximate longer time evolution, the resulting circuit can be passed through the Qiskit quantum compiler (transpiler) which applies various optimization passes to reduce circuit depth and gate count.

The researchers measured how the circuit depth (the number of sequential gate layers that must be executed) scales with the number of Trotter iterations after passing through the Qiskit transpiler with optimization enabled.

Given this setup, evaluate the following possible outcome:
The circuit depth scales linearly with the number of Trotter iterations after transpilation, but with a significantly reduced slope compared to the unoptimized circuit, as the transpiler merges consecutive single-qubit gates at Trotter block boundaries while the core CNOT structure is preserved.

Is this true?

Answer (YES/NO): NO